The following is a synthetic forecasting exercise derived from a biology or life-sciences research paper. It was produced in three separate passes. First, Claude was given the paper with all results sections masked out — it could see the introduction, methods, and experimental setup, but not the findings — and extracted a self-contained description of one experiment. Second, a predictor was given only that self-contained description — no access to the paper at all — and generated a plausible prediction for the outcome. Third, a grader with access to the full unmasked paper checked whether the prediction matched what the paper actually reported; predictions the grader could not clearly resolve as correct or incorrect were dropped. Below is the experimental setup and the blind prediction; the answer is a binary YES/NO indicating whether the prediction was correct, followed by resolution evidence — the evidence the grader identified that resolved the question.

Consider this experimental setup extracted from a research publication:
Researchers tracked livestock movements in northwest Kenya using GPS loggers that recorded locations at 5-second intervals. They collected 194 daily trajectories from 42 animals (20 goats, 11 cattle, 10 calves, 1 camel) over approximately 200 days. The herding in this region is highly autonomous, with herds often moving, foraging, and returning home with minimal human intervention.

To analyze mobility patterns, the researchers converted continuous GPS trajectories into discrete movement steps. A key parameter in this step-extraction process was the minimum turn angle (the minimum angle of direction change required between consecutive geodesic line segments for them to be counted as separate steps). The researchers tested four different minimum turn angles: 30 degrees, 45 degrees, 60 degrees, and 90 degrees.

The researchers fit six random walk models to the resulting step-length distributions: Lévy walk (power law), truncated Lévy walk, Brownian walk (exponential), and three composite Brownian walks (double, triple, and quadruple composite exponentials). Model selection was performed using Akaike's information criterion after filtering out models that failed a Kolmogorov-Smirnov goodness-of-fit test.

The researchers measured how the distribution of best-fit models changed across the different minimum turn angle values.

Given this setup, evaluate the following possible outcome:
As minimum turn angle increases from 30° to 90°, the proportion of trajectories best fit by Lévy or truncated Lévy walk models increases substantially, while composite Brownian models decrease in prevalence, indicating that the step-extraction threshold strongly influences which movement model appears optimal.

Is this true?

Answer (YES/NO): YES